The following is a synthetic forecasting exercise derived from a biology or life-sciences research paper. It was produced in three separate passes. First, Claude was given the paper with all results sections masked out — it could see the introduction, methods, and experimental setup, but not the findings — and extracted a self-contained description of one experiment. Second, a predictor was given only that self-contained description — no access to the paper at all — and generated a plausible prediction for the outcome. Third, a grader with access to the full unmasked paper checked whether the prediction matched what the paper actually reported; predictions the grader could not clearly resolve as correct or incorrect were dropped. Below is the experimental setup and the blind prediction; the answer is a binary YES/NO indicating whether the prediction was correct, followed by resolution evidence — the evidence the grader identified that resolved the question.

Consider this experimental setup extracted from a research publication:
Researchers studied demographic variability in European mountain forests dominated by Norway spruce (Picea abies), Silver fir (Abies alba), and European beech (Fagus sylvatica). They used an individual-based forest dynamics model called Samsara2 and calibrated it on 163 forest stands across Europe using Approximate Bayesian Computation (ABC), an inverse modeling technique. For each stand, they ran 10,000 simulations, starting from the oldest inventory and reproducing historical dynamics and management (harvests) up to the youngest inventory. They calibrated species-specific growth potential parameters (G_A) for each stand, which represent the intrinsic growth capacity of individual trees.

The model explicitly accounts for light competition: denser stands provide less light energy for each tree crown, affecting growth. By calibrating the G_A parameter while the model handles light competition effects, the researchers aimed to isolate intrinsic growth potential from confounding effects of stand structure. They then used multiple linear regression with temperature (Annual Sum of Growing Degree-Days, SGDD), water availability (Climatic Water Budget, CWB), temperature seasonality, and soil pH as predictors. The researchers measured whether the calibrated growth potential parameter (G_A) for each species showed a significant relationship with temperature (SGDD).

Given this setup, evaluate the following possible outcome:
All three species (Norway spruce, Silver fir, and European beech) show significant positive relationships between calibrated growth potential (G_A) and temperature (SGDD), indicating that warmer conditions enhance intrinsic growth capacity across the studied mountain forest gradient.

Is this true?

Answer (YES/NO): NO